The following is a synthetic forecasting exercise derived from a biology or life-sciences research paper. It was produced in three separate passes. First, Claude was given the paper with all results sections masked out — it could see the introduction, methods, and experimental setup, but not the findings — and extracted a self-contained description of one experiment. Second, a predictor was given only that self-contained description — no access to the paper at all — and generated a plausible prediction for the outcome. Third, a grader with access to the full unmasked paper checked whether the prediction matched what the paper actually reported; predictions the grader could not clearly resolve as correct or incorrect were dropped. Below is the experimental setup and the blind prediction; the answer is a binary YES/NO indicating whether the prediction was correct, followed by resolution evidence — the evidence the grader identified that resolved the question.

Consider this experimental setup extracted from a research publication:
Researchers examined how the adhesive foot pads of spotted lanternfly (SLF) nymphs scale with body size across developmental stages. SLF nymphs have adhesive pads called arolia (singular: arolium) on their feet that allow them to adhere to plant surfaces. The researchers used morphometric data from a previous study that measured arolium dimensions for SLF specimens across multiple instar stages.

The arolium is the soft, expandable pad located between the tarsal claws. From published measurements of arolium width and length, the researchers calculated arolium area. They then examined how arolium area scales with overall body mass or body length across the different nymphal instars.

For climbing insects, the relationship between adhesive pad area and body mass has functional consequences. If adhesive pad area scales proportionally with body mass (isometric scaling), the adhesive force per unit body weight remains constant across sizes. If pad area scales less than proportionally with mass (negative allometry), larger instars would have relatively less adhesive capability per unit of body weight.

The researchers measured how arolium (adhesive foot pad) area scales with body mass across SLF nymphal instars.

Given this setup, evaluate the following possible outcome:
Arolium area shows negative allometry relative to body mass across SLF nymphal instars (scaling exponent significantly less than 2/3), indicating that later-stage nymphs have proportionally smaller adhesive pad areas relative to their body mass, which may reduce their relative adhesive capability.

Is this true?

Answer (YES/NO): NO